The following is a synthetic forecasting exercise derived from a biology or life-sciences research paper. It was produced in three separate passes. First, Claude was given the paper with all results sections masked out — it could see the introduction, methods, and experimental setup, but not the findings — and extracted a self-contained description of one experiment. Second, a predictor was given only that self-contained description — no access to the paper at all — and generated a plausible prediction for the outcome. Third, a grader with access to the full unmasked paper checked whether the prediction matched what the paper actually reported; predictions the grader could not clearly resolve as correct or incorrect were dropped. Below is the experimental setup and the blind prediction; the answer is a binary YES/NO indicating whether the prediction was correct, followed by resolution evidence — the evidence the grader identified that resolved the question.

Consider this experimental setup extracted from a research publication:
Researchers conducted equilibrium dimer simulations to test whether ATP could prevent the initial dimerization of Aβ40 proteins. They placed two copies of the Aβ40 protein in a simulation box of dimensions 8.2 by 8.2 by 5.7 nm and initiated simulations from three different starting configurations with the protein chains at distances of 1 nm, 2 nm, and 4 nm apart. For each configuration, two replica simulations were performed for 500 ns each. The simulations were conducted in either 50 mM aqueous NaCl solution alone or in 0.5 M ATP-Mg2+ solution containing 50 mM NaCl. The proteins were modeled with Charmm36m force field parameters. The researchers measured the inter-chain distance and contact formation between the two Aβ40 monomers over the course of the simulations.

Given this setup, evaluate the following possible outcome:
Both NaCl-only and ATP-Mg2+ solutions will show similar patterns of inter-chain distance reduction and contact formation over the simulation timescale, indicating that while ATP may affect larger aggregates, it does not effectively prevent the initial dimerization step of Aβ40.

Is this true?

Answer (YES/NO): NO